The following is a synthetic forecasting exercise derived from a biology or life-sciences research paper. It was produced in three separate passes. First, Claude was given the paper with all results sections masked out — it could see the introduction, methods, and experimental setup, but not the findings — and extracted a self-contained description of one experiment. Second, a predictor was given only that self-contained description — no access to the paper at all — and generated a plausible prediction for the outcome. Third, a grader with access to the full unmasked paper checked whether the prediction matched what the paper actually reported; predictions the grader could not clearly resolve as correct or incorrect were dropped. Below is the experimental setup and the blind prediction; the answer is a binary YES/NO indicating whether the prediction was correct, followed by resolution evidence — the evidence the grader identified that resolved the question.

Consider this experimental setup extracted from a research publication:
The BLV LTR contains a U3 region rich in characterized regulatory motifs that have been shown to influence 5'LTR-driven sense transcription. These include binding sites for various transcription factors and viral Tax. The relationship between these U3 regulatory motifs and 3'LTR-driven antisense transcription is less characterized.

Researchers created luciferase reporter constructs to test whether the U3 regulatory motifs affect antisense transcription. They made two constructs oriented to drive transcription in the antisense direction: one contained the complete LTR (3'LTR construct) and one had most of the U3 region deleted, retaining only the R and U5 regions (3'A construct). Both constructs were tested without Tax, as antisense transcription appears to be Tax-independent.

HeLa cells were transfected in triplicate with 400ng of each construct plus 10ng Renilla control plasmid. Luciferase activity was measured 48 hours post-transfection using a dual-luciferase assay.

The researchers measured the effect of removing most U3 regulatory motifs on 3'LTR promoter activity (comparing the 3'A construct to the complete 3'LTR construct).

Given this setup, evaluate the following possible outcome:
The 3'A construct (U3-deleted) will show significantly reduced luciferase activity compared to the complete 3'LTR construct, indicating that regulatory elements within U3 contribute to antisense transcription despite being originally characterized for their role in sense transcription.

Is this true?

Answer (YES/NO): NO